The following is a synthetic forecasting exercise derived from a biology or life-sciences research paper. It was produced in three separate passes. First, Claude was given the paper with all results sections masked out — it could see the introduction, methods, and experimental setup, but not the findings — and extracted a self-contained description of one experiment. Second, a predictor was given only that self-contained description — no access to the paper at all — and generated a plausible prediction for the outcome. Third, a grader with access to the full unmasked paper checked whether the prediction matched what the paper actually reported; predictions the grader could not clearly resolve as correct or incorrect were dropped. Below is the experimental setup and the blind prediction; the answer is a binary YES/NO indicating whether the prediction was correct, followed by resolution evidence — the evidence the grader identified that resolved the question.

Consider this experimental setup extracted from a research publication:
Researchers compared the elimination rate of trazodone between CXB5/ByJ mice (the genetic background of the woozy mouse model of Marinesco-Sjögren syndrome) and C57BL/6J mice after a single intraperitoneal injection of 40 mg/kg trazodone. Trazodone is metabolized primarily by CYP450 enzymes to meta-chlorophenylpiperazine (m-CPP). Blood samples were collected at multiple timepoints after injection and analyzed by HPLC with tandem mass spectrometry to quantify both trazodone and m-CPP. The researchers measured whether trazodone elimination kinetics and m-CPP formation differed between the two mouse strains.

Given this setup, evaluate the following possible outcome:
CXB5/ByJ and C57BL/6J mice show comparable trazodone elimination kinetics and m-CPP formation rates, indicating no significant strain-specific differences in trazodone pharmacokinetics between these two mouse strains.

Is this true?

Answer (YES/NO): NO